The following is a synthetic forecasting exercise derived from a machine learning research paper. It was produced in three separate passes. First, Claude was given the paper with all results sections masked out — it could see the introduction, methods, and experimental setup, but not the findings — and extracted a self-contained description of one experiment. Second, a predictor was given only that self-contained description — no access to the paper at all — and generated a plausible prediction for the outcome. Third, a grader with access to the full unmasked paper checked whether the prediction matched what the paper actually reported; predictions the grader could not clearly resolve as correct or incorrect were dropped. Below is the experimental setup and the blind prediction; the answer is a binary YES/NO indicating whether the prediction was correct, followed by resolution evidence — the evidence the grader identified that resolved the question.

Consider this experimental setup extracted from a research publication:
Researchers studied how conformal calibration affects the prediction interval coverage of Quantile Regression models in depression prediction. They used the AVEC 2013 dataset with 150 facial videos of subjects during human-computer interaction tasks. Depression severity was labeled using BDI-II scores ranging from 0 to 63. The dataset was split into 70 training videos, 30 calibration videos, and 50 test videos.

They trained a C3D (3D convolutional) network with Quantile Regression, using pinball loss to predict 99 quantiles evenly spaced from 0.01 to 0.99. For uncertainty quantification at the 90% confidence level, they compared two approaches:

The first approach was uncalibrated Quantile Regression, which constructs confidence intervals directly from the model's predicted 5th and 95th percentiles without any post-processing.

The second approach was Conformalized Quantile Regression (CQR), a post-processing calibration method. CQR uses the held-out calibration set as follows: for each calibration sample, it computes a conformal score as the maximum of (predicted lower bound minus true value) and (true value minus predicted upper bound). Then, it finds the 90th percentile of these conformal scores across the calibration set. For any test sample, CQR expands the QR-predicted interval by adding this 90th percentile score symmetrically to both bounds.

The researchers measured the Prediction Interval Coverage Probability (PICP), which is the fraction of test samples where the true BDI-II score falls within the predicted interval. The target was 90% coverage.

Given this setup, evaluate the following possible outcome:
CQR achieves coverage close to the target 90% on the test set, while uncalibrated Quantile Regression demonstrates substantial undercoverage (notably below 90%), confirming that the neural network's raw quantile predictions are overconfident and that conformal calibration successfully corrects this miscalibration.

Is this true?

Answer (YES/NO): YES